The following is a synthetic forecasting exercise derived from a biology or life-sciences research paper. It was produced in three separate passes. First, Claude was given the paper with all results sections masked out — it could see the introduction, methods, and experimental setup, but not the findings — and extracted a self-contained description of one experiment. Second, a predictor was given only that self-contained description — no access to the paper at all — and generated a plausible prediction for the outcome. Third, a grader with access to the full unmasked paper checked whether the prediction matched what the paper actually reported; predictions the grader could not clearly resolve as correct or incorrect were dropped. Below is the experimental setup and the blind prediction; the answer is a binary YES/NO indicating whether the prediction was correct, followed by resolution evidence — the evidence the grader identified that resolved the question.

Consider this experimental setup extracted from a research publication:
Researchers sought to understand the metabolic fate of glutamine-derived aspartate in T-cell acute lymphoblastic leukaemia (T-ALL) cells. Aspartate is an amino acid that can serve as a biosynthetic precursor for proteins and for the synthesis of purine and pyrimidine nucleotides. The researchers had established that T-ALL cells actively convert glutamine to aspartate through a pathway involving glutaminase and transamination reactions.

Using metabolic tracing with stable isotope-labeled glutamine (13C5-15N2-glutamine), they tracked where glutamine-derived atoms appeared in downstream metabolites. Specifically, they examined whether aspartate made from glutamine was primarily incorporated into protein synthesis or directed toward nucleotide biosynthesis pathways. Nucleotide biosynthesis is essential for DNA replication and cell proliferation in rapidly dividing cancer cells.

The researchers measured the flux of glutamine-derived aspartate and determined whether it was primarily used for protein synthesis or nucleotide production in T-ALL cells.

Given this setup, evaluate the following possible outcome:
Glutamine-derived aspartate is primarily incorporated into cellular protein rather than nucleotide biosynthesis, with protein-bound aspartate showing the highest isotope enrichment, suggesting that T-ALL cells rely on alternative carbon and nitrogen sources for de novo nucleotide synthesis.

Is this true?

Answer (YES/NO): NO